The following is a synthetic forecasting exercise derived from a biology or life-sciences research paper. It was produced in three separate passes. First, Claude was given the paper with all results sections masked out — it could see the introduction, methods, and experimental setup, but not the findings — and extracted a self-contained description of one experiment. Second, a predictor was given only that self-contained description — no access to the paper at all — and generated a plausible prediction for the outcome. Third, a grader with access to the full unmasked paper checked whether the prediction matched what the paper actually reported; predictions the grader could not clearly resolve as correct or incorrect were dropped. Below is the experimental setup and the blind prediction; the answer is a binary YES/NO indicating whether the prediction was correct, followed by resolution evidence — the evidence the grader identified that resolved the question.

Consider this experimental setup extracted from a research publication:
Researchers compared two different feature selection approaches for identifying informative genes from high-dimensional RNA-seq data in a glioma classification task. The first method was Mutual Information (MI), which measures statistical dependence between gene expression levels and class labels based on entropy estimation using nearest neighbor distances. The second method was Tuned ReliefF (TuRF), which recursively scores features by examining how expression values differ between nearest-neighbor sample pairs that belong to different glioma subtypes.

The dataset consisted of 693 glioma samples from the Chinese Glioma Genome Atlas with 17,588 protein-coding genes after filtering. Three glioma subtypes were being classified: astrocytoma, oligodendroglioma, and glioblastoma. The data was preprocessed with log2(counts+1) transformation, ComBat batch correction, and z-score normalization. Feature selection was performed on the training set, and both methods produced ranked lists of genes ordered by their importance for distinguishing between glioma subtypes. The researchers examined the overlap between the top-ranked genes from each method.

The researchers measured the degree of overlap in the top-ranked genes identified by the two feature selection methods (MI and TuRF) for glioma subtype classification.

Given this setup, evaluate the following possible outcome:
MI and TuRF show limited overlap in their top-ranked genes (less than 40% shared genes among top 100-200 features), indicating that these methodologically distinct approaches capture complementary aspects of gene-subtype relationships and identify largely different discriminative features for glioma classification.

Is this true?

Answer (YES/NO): NO